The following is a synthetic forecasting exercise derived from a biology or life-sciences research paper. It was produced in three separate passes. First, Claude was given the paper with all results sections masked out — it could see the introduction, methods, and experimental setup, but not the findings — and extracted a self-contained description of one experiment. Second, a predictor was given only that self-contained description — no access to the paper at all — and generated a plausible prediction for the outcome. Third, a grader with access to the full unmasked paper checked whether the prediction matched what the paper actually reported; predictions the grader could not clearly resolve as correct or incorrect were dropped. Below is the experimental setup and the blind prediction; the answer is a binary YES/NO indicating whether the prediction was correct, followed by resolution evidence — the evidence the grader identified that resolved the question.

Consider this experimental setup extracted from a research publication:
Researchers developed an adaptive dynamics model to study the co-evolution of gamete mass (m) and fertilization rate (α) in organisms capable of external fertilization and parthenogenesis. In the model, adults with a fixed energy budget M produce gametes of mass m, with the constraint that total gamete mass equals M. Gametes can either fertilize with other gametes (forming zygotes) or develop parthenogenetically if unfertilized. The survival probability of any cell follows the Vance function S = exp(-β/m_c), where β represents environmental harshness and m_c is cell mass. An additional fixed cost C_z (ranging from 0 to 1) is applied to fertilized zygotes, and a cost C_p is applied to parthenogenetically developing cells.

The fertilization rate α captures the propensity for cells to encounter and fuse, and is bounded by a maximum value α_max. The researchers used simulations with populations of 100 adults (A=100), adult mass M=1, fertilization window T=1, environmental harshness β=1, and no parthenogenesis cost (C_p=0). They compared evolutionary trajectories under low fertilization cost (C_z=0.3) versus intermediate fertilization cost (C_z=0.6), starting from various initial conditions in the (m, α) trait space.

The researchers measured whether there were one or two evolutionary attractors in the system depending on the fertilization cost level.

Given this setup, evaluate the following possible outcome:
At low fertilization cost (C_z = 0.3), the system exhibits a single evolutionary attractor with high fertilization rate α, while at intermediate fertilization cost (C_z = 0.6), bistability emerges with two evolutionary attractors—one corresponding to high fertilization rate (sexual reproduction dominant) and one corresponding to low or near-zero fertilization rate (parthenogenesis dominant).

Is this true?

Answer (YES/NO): YES